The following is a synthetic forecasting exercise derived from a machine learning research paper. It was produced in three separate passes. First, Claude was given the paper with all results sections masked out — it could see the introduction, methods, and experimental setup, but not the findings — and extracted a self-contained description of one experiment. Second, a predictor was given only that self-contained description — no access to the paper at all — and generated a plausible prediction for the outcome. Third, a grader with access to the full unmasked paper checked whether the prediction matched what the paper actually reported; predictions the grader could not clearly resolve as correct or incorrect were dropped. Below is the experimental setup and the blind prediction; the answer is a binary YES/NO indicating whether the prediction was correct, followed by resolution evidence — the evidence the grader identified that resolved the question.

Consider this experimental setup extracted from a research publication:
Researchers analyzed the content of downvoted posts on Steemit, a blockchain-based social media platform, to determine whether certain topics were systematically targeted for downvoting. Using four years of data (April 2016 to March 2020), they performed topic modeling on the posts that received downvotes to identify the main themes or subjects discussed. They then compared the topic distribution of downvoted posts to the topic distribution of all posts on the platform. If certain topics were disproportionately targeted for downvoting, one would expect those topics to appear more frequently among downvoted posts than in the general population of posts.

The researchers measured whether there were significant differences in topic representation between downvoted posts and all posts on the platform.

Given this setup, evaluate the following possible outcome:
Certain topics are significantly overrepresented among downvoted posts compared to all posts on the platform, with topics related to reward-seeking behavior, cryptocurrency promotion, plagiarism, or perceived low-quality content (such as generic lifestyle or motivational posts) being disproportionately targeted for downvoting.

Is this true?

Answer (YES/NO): NO